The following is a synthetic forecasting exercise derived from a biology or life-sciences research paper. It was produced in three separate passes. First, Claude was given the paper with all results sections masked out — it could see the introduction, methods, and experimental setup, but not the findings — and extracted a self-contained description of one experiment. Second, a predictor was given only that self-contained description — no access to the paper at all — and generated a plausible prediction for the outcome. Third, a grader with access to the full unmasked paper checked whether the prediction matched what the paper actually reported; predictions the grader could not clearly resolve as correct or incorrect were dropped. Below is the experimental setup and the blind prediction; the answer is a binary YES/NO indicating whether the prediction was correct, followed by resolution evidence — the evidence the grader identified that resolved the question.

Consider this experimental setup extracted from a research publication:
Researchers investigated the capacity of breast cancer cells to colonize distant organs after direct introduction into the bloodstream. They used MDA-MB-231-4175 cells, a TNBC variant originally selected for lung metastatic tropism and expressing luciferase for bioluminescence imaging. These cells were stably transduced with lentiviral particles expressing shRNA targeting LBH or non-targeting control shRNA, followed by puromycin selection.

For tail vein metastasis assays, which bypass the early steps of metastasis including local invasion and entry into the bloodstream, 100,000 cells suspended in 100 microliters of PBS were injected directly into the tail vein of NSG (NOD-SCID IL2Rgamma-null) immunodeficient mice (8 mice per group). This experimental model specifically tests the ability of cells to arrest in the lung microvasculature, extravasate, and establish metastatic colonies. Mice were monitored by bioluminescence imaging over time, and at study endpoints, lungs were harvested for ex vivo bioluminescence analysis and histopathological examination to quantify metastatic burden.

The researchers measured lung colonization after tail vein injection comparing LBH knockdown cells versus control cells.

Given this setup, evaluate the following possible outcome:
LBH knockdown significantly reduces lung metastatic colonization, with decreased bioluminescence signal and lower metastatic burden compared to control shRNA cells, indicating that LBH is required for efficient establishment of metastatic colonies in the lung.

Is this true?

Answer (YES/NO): YES